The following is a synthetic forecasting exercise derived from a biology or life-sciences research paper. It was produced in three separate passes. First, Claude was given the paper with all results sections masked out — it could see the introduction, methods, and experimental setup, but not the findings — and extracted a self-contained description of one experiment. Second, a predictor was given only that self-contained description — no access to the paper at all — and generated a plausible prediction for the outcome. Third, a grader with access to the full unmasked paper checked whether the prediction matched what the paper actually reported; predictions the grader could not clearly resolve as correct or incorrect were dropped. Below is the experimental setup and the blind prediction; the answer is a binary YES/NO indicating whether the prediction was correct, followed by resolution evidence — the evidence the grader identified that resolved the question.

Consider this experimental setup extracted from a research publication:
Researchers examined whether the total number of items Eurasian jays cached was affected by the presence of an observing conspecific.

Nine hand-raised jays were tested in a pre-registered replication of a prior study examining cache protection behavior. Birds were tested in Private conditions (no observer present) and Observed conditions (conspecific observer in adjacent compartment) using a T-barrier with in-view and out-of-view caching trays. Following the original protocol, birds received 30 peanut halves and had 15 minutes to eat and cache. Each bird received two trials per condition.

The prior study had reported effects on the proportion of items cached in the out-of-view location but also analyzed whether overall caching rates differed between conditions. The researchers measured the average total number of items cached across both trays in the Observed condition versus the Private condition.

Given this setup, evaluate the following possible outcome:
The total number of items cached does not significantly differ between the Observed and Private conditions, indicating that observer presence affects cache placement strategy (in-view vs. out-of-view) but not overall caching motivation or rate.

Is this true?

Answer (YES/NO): NO